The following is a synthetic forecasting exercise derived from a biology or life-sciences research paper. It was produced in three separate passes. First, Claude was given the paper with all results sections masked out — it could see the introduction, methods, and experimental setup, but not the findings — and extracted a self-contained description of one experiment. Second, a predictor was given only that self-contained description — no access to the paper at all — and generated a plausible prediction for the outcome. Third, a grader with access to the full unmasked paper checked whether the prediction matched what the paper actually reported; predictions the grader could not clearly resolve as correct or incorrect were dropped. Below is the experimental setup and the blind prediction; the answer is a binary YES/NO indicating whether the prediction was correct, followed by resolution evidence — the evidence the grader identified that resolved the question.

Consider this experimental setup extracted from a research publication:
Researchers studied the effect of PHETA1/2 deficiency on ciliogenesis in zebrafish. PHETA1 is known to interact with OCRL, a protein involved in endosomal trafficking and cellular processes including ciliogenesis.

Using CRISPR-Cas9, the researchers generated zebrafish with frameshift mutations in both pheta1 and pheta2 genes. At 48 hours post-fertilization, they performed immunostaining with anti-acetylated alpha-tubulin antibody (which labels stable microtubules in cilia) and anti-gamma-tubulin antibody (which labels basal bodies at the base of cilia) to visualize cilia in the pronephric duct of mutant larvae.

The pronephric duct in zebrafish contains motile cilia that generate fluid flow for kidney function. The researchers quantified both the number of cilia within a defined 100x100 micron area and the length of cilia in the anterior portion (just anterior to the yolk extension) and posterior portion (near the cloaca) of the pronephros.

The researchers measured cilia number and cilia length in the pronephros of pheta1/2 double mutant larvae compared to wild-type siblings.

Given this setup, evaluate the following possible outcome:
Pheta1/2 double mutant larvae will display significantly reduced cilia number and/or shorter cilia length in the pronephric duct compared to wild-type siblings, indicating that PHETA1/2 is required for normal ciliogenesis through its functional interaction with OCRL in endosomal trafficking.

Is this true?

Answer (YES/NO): YES